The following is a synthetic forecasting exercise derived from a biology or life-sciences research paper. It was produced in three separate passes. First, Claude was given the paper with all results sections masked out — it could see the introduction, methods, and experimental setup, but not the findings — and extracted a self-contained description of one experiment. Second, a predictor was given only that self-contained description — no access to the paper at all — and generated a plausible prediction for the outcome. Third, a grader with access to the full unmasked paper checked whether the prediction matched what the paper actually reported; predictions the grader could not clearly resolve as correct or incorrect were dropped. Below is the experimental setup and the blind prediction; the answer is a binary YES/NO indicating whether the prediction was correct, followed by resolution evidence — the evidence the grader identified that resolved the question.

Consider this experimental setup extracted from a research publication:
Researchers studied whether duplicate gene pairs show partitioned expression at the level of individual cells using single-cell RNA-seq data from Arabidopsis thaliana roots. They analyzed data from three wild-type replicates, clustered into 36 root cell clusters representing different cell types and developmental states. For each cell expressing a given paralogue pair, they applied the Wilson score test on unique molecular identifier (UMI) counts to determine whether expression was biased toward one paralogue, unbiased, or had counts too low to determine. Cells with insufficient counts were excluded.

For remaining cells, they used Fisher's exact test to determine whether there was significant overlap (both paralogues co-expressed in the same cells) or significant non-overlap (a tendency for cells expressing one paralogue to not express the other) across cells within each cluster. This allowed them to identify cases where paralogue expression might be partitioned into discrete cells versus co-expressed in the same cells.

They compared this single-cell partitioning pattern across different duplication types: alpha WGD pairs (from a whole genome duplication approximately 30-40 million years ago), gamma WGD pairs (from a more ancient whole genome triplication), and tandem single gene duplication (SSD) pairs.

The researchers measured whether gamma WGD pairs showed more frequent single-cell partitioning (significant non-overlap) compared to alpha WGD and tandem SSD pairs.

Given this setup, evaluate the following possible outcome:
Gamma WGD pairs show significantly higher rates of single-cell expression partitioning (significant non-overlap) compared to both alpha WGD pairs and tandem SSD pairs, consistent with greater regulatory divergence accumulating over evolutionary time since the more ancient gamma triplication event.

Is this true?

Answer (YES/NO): YES